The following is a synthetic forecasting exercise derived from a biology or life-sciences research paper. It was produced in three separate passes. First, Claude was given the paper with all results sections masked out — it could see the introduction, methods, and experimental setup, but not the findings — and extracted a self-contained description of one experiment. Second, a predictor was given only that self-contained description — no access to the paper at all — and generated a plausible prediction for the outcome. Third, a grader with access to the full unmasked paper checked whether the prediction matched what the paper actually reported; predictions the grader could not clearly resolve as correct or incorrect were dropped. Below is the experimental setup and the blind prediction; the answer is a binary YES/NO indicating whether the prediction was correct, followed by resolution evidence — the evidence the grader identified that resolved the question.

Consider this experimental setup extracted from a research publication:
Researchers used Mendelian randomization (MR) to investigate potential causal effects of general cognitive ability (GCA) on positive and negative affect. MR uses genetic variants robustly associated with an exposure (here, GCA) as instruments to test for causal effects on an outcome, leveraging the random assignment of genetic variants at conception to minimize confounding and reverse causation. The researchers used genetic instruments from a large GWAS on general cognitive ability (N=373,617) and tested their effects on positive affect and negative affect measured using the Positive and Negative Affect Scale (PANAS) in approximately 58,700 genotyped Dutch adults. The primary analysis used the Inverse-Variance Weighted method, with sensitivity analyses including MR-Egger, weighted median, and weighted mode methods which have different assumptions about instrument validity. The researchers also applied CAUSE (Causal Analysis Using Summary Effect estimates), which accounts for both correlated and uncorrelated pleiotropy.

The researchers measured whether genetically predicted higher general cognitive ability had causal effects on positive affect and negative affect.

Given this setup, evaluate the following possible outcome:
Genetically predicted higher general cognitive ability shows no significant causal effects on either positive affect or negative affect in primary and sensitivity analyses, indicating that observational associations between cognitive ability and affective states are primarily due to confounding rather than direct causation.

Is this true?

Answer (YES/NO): NO